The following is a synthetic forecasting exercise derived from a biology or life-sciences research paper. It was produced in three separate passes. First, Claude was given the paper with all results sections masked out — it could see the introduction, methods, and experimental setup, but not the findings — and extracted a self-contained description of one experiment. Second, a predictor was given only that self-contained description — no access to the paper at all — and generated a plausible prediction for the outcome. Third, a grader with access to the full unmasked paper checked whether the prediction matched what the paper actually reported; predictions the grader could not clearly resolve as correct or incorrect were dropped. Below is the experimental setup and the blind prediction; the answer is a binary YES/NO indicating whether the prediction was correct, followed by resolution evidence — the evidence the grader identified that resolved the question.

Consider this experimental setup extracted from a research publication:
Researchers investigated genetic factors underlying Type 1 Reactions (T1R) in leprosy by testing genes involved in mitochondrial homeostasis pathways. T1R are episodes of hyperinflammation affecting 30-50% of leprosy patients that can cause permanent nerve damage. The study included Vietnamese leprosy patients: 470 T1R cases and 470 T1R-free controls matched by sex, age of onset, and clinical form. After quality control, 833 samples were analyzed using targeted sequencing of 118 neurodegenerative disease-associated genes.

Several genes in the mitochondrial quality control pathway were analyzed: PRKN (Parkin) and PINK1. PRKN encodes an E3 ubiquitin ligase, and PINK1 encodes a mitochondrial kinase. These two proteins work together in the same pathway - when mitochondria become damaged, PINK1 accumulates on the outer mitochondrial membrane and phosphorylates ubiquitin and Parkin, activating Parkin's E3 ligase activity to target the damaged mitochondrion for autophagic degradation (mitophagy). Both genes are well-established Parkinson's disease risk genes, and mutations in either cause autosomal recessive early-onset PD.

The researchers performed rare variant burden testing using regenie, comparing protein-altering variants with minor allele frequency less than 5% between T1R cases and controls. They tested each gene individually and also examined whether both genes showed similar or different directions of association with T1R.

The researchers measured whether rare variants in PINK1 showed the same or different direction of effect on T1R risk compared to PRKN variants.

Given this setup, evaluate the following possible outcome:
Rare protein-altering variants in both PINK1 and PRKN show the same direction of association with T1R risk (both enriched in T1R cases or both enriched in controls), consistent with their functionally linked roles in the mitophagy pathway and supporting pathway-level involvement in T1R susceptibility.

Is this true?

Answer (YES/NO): YES